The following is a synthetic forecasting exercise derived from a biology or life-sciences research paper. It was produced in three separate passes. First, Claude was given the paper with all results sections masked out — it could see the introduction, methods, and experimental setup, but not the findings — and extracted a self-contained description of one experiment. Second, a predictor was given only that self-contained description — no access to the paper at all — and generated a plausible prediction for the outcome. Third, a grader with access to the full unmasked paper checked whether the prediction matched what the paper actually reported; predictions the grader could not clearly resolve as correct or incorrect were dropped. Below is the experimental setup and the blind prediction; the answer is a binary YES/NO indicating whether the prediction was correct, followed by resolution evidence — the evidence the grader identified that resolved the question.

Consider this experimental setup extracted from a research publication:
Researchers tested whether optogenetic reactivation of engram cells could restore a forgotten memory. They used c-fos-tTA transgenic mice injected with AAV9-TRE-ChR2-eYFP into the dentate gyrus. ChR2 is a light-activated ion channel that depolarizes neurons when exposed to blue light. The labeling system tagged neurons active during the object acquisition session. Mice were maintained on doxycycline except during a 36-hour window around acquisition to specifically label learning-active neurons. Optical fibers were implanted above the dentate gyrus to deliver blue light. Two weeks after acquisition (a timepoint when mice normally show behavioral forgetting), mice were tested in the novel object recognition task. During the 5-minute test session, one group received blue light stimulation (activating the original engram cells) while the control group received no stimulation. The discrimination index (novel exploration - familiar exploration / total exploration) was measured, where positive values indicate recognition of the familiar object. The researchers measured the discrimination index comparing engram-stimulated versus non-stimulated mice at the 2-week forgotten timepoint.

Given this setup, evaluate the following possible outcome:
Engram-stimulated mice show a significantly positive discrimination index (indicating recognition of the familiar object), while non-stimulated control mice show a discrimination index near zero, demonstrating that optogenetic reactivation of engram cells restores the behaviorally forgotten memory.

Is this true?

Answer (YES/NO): YES